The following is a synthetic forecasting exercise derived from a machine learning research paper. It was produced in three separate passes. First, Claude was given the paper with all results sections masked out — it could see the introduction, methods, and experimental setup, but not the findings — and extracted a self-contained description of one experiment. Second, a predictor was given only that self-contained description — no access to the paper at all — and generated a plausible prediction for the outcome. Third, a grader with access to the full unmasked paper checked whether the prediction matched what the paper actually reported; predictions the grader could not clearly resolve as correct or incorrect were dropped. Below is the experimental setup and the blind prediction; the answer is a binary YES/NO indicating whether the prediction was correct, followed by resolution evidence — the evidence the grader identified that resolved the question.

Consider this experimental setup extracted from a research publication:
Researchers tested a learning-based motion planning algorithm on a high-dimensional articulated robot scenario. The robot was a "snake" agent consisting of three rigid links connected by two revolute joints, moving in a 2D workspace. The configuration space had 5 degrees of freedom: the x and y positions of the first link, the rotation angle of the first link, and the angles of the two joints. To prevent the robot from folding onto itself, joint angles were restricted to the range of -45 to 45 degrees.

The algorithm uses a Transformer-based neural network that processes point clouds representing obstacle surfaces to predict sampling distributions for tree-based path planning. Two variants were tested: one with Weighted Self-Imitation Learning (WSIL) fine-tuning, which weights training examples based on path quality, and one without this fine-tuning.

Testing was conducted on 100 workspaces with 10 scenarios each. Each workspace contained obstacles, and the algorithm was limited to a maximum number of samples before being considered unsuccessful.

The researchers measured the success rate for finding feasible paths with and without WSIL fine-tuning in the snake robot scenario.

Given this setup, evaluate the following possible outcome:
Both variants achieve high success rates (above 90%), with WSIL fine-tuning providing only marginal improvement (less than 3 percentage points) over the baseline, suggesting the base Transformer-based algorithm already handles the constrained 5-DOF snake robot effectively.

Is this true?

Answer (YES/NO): NO